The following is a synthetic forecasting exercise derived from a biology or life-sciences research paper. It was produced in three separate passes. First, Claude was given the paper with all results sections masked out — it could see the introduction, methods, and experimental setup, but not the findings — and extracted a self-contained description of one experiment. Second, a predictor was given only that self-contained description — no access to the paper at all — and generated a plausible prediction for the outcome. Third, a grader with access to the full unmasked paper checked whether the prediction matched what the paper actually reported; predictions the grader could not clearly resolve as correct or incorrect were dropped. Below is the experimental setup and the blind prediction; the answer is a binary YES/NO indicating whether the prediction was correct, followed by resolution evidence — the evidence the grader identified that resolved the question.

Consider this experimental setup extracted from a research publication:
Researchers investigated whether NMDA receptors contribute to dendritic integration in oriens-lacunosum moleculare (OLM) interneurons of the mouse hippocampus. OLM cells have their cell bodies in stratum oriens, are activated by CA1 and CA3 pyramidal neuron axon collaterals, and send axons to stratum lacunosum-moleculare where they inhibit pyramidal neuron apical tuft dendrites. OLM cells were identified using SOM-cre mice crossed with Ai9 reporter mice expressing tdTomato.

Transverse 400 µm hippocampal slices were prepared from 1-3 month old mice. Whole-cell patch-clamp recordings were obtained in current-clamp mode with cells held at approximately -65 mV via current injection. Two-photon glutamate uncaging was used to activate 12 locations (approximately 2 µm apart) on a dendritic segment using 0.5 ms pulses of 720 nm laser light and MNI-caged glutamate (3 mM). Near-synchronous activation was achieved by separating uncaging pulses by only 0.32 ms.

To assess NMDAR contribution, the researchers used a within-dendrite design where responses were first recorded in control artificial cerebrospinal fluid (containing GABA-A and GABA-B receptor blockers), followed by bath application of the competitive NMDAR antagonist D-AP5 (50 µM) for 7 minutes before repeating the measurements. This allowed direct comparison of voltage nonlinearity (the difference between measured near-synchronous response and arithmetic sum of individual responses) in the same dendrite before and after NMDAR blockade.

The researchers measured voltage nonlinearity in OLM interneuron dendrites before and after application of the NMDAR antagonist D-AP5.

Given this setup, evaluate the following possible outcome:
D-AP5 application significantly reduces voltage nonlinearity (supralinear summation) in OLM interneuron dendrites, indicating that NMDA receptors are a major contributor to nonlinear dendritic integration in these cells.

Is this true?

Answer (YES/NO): YES